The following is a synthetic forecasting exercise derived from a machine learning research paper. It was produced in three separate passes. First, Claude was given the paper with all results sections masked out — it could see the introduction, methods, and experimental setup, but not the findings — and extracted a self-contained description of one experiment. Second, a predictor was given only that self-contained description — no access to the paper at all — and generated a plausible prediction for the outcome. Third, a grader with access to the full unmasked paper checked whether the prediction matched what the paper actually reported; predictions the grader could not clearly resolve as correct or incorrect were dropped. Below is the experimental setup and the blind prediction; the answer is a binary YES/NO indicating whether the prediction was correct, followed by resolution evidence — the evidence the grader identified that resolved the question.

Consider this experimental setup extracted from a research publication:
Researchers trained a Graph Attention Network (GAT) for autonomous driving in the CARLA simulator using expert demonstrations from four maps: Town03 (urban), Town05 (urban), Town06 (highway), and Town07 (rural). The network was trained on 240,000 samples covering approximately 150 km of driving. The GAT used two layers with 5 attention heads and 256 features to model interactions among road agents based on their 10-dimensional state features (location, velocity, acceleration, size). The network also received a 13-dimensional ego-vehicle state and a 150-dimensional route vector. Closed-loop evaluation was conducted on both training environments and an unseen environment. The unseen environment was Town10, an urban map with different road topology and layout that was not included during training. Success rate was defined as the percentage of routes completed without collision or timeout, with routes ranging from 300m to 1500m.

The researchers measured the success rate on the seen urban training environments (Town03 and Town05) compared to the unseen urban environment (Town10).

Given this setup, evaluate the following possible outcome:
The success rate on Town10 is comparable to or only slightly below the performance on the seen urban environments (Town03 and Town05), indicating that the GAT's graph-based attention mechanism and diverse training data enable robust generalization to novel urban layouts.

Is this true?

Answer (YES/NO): NO